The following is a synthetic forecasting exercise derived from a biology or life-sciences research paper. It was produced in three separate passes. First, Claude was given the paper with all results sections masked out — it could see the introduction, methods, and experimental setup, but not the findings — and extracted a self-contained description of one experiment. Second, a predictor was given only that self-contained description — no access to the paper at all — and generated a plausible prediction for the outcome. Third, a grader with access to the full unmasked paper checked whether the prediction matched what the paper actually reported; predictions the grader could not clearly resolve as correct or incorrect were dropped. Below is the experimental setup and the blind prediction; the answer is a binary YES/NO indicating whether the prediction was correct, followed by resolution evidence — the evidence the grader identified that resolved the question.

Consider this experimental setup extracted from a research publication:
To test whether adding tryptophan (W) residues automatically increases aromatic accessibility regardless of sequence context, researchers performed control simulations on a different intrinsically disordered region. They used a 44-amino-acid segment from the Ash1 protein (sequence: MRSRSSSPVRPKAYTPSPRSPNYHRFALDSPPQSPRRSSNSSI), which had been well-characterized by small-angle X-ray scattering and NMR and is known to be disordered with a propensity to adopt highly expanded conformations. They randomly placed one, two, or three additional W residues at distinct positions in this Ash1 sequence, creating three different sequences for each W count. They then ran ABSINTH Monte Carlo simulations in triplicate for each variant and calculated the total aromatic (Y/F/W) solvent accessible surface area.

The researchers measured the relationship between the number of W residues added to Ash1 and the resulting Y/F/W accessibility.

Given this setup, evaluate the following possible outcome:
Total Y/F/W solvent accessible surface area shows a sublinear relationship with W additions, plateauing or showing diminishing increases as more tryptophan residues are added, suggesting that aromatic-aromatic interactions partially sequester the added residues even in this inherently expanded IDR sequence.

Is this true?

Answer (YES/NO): NO